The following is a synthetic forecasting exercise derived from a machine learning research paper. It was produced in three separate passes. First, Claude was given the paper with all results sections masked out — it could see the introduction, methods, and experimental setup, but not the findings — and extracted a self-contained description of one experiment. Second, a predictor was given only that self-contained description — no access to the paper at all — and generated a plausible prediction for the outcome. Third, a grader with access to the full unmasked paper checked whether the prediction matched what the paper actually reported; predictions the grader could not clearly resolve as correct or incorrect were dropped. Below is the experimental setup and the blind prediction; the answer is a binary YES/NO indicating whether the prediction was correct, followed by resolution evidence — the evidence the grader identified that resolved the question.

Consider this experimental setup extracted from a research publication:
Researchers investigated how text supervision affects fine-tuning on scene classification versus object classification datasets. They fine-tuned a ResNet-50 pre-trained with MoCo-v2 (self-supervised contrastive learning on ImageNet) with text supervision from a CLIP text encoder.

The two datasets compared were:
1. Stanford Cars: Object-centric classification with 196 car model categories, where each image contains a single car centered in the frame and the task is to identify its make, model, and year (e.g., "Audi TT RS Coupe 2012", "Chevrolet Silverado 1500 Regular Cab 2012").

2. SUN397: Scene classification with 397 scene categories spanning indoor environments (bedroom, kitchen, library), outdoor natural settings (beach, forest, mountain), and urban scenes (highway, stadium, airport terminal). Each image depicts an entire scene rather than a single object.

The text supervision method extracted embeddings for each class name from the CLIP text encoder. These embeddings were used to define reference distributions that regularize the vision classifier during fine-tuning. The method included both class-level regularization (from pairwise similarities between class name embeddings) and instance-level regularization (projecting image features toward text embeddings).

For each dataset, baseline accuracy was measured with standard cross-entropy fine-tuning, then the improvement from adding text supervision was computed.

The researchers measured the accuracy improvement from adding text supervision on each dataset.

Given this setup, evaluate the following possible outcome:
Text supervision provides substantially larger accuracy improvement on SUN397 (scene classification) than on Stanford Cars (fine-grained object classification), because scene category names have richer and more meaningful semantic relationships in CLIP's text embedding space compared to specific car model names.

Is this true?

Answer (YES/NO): YES